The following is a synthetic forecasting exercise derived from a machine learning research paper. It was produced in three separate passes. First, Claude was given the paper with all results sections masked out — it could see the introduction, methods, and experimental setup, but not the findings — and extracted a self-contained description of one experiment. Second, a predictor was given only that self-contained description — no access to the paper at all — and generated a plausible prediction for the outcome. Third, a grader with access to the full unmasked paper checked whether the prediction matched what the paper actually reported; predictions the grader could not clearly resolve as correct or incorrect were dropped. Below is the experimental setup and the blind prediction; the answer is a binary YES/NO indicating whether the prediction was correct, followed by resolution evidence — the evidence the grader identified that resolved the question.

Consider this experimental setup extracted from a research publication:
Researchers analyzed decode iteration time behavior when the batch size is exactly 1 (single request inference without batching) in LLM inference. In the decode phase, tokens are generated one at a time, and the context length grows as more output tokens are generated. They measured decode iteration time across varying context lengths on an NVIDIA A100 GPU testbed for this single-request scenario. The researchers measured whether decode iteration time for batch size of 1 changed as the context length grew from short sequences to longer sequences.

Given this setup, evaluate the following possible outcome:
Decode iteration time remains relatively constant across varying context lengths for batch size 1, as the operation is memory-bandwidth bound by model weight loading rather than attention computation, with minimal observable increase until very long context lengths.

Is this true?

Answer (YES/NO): YES